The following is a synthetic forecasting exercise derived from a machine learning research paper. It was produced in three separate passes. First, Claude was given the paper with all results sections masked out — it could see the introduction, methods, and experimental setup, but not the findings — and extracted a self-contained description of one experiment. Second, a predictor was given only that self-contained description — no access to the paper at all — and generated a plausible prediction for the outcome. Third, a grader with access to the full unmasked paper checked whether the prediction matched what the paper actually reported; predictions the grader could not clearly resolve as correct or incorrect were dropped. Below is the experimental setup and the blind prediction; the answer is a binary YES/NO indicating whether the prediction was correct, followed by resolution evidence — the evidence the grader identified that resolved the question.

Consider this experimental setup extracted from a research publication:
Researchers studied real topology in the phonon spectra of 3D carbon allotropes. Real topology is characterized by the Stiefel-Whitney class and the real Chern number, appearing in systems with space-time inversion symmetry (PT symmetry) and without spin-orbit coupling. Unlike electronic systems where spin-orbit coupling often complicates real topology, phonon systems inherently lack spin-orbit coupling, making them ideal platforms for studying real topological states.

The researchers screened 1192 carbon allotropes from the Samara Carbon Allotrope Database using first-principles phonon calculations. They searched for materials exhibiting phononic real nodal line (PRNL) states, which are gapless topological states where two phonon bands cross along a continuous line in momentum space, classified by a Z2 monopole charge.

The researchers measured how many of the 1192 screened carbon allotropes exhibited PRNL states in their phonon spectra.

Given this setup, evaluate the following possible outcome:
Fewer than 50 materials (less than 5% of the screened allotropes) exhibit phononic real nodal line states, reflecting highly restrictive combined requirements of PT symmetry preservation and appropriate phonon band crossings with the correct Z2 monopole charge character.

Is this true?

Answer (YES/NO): YES